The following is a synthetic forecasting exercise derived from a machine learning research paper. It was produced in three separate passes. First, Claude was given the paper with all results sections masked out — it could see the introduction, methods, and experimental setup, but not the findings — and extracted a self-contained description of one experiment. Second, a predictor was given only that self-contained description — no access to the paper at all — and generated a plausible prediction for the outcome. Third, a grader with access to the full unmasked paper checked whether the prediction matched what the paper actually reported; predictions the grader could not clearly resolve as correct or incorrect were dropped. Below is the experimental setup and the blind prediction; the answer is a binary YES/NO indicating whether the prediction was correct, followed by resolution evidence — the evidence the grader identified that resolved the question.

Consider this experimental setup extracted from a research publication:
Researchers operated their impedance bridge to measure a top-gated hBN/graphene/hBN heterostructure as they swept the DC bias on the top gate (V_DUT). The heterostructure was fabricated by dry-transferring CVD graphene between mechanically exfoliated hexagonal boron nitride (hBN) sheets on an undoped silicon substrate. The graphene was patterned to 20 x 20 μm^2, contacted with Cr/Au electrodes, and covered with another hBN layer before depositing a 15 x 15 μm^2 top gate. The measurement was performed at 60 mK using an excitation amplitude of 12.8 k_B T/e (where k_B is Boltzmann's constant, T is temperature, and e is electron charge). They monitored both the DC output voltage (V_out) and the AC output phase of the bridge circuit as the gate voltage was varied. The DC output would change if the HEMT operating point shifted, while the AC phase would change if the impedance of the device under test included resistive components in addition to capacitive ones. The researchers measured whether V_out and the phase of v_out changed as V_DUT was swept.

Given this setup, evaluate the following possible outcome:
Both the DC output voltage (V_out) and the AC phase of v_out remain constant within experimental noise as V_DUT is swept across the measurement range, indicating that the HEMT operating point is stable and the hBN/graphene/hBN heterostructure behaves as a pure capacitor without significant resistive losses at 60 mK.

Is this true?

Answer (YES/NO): NO